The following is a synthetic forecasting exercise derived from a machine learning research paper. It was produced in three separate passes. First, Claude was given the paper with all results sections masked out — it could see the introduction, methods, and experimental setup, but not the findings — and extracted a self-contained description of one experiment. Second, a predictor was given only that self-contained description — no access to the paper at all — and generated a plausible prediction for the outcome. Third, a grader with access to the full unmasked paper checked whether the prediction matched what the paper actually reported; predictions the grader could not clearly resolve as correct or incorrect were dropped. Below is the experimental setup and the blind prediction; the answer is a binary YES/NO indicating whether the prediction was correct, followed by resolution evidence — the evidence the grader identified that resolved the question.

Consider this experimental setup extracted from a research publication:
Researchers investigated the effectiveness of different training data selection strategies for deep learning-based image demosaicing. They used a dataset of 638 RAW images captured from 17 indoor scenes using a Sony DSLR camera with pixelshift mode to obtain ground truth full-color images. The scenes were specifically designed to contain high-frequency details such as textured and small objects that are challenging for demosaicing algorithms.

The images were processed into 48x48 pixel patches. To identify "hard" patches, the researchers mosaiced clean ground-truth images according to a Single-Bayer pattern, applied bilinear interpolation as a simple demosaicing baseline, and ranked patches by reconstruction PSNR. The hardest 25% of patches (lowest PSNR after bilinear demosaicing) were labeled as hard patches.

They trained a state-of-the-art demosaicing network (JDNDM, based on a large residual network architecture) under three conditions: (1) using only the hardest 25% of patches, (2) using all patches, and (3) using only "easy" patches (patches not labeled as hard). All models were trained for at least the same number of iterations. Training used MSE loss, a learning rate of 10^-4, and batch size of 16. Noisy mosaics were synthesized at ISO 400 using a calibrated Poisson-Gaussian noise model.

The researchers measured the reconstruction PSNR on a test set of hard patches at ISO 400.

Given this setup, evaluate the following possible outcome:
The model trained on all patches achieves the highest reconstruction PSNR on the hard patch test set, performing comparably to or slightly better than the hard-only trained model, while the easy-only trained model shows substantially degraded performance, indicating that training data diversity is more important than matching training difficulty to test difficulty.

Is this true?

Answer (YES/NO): NO